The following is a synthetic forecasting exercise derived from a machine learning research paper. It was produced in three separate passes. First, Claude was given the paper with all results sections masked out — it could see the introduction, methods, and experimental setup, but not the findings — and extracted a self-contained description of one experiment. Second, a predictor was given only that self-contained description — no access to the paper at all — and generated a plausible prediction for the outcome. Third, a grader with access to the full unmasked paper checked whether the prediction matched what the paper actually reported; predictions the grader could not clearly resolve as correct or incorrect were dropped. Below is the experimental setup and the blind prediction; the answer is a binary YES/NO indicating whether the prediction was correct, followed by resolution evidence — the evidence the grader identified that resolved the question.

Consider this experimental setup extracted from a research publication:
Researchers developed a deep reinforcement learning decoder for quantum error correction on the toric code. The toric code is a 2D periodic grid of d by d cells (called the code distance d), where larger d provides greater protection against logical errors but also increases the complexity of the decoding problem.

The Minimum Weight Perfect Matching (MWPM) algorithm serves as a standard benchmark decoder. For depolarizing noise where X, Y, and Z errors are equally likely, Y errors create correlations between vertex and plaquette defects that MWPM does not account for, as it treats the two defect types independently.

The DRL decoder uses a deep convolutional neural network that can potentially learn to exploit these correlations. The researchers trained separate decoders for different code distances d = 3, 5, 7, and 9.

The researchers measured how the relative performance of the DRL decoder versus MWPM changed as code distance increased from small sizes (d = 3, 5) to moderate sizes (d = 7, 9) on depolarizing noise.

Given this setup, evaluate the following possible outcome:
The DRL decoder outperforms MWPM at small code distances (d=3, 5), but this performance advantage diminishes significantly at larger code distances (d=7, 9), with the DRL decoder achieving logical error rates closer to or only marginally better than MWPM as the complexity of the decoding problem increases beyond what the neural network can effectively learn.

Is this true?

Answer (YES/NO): NO